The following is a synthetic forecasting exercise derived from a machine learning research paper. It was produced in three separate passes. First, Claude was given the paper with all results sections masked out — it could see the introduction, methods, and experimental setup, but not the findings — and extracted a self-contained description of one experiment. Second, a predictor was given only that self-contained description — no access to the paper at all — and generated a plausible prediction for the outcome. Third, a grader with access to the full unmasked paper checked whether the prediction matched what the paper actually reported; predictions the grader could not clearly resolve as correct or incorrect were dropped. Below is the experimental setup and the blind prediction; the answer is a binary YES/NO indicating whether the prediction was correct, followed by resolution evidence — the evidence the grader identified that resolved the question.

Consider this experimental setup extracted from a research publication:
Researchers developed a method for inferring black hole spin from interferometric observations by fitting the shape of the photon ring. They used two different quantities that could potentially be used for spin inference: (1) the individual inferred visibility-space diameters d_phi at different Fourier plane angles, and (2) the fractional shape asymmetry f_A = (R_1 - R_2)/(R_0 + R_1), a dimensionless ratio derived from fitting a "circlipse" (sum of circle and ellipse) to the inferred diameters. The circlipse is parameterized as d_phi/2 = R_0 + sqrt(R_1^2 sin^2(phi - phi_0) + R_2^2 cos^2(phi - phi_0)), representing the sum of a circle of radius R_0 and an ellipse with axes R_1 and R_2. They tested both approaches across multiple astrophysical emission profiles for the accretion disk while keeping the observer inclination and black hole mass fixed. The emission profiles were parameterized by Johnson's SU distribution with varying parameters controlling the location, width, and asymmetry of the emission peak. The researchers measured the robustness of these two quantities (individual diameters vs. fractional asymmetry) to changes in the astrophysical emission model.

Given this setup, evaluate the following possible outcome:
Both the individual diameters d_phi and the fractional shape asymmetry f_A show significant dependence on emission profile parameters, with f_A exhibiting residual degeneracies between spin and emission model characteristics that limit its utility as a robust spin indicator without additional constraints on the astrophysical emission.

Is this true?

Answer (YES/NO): NO